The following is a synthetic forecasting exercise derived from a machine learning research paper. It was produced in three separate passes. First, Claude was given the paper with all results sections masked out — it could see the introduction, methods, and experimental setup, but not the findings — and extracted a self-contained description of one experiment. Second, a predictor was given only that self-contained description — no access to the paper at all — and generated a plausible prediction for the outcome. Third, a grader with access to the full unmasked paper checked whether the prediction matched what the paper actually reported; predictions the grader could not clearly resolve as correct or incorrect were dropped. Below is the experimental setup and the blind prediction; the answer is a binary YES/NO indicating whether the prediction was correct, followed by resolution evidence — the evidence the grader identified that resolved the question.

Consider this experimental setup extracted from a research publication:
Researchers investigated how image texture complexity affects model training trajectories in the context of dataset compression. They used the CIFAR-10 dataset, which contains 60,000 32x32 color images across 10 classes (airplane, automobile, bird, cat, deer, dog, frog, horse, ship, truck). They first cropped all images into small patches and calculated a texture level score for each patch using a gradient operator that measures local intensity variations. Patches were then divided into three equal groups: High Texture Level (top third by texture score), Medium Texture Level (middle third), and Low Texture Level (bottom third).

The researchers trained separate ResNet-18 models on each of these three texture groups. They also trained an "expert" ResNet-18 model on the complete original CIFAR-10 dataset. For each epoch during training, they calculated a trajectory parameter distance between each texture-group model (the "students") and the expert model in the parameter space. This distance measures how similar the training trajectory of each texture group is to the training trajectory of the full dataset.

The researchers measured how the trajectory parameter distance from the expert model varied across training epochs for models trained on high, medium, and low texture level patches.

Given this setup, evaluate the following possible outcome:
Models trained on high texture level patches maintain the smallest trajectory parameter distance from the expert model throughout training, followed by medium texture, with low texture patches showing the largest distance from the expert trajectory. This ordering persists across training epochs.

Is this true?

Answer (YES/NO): YES